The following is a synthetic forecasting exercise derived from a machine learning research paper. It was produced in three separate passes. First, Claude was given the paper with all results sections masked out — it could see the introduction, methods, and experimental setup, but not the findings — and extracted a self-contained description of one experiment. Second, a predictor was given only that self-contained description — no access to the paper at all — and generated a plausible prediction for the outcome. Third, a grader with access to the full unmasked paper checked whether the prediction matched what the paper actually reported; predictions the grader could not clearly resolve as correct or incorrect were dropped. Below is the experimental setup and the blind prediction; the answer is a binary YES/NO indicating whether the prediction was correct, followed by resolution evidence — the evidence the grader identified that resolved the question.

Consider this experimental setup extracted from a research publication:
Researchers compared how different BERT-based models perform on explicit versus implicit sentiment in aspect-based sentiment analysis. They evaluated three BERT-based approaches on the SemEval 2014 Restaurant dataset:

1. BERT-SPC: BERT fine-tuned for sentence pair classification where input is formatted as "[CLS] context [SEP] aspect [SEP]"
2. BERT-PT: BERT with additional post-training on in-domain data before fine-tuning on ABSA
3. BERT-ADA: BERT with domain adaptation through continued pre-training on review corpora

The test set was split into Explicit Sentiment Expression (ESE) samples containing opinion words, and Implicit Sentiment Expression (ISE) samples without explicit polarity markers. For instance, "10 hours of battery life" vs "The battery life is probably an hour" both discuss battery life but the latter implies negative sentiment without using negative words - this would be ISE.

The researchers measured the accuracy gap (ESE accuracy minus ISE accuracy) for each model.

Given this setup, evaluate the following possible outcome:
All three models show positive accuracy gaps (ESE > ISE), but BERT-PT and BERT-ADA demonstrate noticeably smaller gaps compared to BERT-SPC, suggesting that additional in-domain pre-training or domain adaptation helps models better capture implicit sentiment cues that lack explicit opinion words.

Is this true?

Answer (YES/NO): NO